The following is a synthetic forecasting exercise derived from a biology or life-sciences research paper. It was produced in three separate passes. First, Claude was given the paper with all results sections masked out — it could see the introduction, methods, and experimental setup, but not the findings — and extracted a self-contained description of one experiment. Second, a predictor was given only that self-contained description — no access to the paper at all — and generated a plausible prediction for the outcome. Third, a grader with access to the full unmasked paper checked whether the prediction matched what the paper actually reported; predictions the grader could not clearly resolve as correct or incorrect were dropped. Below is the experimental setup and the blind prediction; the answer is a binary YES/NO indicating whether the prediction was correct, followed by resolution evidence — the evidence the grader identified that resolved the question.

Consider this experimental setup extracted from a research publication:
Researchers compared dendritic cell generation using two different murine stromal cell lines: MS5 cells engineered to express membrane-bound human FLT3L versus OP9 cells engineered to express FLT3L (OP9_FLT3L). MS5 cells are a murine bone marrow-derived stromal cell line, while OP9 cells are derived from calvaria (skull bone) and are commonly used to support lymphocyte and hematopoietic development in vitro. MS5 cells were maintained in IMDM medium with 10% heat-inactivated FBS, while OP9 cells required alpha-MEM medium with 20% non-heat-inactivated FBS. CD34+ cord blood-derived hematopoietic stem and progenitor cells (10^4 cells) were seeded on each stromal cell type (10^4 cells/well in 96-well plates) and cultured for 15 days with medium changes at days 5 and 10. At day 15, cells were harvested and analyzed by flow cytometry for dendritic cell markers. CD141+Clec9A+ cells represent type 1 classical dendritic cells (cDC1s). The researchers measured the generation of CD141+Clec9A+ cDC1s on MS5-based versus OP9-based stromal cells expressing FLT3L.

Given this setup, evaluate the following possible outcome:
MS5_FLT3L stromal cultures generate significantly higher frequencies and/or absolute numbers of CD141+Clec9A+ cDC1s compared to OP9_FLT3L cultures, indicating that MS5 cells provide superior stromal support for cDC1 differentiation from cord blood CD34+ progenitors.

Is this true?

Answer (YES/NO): YES